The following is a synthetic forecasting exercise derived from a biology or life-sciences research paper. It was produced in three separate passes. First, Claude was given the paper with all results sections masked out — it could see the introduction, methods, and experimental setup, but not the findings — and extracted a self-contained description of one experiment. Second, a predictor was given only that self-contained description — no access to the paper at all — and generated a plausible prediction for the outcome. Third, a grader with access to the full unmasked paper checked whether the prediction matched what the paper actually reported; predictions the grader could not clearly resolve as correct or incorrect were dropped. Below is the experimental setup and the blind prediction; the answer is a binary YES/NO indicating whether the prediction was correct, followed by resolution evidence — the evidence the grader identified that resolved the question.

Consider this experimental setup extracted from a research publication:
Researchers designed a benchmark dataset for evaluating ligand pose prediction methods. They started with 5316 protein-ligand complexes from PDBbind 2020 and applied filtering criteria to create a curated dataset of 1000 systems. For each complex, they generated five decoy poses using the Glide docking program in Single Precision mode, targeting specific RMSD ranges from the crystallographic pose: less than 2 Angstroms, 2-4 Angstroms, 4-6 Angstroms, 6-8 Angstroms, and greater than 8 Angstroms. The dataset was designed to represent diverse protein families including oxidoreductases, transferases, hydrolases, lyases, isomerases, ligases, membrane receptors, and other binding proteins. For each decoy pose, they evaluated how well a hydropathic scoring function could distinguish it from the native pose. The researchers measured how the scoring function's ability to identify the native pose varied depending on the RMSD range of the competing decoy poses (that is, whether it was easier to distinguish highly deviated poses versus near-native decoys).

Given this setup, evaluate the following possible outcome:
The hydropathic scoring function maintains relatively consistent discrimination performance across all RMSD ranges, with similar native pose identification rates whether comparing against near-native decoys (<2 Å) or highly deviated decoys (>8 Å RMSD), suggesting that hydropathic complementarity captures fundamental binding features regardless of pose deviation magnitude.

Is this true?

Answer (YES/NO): NO